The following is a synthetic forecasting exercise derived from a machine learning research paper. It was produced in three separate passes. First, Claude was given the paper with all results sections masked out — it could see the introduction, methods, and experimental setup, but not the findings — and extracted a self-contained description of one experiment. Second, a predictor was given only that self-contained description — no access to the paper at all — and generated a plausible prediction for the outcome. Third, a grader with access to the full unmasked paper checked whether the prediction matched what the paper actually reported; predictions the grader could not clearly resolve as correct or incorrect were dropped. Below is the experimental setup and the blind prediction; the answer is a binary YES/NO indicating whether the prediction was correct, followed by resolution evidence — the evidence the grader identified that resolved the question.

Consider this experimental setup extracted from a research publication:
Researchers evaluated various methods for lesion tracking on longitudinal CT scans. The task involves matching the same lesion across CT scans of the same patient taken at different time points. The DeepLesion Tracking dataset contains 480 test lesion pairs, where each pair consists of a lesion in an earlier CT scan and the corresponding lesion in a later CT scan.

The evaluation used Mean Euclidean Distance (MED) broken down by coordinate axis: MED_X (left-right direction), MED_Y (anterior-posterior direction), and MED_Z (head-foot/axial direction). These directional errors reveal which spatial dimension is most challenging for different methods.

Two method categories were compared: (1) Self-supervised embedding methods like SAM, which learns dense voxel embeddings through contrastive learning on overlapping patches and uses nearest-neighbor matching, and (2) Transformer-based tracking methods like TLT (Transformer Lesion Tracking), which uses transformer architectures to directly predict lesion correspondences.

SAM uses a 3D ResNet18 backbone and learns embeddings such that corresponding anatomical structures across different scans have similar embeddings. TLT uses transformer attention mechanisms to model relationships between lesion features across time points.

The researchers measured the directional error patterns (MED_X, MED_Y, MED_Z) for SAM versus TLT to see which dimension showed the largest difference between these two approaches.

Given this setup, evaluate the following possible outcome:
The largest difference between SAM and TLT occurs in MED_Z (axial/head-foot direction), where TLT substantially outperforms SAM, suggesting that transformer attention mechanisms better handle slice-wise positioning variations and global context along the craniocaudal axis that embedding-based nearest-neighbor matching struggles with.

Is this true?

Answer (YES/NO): YES